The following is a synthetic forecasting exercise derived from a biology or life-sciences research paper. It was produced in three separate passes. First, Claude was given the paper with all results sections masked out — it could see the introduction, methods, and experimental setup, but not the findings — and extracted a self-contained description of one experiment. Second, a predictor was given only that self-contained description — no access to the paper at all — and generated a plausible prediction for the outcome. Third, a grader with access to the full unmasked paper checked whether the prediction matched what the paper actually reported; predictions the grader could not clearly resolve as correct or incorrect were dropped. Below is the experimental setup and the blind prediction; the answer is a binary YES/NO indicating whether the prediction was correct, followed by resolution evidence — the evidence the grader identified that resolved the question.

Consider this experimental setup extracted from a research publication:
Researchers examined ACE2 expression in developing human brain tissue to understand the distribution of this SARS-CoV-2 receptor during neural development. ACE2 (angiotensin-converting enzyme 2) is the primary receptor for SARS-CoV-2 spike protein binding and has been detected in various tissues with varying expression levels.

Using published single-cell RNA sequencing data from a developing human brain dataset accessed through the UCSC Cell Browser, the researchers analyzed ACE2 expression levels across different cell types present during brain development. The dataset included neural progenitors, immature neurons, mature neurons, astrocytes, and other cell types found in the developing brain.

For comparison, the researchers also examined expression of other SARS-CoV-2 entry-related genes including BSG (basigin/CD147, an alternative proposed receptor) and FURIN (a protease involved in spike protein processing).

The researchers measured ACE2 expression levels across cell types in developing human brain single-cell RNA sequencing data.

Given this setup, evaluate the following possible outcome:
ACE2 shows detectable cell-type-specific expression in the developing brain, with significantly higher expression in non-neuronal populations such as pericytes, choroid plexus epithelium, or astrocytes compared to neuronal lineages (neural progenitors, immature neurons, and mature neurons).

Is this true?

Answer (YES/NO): NO